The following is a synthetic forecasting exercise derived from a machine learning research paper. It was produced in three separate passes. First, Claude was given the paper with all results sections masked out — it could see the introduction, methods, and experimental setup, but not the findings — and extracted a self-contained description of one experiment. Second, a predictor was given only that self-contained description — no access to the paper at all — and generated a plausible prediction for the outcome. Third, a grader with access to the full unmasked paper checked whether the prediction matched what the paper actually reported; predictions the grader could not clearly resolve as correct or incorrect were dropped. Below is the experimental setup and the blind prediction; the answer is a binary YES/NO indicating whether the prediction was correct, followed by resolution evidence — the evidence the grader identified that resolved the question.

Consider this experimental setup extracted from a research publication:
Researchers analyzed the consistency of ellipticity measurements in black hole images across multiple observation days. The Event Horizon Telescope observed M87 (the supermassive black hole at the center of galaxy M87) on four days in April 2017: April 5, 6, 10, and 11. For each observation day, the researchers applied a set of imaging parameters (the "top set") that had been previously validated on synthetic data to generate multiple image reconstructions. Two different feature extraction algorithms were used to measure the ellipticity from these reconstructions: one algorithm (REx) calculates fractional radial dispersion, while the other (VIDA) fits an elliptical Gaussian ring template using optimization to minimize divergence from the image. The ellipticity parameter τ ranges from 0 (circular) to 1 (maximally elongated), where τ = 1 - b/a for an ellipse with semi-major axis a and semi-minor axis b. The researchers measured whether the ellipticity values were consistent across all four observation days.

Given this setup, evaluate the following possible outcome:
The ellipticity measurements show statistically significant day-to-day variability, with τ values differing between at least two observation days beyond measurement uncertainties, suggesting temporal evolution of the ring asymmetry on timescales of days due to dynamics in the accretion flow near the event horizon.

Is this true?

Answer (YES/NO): NO